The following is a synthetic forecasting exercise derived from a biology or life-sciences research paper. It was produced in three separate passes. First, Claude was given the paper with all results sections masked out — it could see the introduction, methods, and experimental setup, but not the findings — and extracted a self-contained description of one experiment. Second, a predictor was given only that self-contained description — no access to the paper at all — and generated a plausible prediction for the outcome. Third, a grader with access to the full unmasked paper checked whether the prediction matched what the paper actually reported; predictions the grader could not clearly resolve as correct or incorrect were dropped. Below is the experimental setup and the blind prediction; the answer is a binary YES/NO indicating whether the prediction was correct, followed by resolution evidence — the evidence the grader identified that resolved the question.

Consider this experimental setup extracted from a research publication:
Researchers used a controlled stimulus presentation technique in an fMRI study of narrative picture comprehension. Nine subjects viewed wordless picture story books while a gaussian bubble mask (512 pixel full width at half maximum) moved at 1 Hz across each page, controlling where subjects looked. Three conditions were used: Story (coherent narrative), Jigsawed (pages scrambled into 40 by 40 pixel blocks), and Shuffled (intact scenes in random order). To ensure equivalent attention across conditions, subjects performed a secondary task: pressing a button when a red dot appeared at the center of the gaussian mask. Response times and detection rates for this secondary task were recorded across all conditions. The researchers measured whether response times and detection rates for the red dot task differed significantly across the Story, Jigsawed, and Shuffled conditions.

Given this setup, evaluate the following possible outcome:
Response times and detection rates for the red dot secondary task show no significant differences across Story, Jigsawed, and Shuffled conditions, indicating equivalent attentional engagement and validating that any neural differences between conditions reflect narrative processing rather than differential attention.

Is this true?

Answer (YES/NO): YES